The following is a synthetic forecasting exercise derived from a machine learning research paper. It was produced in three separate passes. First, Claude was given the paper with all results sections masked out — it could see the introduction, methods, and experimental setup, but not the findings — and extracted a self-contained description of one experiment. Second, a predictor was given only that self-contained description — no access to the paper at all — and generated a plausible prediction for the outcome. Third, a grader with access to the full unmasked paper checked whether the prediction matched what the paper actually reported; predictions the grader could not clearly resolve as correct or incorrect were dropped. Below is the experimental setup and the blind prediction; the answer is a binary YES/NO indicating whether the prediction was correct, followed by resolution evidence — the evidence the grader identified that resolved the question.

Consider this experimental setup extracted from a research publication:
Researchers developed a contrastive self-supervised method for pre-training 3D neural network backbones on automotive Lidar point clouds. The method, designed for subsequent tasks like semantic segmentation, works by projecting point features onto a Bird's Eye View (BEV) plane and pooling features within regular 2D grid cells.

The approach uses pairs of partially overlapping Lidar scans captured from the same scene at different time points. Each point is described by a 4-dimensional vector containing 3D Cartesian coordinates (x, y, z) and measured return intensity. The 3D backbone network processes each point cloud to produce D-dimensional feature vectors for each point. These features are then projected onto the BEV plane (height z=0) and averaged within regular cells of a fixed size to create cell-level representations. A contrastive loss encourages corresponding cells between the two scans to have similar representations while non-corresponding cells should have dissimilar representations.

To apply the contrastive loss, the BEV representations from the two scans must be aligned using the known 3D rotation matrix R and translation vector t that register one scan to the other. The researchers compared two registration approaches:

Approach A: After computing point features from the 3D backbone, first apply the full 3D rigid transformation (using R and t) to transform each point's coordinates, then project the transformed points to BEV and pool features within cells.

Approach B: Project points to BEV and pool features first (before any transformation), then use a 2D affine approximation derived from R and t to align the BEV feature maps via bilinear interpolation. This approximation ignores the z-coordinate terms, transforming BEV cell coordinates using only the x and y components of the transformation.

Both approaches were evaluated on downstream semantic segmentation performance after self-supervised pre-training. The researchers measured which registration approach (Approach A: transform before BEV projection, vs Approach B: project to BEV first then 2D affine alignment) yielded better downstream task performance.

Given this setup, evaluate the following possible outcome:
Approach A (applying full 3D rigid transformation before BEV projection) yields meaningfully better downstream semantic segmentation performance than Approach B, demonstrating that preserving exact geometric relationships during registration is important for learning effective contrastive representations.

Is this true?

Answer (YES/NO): NO